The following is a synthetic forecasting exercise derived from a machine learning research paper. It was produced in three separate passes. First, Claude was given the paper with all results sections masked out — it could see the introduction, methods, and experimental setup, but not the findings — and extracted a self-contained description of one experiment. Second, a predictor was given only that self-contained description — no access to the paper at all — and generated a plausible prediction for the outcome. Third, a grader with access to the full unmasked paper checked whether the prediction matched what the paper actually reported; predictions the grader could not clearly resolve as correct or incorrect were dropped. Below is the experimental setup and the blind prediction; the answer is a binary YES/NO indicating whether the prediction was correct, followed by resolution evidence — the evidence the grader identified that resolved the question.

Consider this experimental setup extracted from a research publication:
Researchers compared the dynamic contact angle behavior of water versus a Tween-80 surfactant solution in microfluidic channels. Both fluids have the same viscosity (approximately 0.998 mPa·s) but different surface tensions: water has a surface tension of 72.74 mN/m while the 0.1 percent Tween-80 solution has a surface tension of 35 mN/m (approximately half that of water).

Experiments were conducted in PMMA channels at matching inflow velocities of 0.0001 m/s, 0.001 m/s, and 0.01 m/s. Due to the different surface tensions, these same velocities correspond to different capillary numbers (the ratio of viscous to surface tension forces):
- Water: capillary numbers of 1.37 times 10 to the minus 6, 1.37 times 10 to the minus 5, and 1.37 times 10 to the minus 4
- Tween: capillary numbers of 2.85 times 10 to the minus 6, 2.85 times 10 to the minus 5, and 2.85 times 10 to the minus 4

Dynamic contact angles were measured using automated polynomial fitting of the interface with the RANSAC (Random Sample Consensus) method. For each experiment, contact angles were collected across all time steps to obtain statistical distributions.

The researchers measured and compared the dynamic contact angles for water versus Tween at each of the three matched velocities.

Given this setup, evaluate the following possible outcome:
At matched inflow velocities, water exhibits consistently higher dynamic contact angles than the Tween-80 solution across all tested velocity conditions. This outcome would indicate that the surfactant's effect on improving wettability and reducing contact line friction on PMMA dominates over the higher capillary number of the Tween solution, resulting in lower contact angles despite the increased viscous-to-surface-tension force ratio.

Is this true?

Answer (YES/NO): YES